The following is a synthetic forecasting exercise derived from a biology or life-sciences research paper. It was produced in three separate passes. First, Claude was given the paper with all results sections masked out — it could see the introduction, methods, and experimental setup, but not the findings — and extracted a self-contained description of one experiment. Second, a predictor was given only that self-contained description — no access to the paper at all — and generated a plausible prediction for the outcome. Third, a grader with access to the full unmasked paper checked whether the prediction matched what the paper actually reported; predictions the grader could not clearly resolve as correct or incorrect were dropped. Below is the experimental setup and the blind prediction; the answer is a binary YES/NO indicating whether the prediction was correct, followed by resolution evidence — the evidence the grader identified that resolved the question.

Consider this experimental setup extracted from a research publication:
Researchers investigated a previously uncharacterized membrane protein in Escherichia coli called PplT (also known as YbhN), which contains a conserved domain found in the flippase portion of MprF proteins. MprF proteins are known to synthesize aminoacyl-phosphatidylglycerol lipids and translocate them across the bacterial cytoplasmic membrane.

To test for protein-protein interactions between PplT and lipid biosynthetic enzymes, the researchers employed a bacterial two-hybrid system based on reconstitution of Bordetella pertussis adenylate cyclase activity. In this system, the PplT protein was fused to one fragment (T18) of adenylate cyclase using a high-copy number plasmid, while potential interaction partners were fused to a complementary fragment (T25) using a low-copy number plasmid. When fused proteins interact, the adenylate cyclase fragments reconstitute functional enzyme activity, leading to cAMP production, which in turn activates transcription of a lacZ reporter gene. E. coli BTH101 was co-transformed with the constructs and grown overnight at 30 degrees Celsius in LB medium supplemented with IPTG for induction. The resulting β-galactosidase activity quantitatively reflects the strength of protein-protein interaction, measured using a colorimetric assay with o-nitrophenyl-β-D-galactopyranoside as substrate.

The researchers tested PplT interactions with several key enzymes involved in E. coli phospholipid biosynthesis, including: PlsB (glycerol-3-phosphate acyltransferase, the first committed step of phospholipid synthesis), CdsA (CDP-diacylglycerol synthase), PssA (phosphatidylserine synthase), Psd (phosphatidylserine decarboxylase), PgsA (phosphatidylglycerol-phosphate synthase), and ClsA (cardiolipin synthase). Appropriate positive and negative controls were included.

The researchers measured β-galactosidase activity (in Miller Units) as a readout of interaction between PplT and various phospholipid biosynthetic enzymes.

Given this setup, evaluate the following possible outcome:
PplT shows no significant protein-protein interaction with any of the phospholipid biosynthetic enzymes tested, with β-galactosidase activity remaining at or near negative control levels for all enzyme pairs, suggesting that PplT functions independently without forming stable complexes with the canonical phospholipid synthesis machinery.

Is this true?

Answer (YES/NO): NO